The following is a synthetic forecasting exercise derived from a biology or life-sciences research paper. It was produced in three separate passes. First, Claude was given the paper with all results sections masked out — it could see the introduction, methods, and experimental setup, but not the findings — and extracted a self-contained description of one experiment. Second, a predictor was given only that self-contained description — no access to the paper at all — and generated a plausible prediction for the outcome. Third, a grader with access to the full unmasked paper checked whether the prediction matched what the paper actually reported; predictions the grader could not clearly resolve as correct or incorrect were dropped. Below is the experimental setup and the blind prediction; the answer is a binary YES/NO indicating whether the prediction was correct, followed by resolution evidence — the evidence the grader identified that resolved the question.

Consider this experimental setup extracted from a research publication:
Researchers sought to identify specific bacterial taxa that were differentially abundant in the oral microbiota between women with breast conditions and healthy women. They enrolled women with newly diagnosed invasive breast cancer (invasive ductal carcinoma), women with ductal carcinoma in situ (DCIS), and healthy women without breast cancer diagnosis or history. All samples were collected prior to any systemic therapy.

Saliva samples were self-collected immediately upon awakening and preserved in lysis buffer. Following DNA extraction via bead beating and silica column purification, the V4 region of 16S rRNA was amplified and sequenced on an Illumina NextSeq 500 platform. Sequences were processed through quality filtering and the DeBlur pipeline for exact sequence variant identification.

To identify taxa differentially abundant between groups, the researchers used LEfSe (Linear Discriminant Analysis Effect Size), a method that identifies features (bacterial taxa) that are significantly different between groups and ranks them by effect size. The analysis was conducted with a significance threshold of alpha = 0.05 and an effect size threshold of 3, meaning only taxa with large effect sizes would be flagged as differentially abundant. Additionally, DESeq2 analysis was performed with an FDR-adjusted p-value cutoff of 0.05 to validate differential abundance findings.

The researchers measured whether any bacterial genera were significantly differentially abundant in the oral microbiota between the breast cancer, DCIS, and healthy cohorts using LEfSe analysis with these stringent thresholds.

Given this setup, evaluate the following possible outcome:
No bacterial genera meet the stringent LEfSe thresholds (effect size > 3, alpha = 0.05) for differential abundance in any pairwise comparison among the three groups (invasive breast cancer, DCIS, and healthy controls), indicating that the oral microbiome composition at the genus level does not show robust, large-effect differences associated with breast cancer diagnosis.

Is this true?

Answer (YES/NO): NO